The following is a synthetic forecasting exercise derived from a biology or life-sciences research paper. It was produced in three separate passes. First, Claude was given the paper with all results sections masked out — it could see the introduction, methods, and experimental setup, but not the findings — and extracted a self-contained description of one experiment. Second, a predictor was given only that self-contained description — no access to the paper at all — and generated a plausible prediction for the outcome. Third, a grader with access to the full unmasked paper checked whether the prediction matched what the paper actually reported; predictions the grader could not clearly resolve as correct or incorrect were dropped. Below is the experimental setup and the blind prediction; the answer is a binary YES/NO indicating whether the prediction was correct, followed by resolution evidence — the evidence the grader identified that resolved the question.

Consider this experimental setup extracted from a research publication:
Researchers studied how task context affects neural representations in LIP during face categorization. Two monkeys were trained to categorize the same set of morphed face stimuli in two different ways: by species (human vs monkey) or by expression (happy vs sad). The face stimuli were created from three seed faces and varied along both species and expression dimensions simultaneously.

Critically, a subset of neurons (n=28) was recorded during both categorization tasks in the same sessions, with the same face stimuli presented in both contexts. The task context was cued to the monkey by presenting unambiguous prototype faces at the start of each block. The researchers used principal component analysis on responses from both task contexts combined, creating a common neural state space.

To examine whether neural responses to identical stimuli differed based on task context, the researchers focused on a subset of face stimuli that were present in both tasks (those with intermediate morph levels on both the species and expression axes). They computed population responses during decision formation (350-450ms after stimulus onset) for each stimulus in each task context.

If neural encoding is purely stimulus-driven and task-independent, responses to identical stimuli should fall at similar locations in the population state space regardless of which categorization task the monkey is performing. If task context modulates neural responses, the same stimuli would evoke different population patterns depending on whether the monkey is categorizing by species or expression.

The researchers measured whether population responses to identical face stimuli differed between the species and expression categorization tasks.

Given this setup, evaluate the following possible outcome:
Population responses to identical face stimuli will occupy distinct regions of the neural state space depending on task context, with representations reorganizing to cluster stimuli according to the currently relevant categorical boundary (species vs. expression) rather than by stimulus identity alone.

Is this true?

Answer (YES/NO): YES